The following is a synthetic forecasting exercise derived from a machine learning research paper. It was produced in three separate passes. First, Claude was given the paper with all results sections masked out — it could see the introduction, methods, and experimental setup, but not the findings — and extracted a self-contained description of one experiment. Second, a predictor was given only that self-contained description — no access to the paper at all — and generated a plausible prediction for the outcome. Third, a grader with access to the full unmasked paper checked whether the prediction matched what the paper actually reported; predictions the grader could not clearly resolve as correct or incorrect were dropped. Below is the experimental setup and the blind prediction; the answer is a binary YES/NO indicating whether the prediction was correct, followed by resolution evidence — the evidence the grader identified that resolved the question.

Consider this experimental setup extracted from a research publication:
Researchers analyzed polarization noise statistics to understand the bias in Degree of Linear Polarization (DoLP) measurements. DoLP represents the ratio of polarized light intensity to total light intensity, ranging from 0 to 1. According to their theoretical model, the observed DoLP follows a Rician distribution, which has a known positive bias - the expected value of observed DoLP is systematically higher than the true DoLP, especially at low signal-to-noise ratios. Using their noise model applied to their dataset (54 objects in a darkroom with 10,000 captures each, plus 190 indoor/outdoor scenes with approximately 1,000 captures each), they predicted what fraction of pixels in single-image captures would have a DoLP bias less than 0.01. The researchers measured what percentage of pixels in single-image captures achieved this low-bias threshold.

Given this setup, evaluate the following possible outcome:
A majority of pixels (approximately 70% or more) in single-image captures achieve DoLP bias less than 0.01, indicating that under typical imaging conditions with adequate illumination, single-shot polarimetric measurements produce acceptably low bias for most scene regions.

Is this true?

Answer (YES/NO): NO